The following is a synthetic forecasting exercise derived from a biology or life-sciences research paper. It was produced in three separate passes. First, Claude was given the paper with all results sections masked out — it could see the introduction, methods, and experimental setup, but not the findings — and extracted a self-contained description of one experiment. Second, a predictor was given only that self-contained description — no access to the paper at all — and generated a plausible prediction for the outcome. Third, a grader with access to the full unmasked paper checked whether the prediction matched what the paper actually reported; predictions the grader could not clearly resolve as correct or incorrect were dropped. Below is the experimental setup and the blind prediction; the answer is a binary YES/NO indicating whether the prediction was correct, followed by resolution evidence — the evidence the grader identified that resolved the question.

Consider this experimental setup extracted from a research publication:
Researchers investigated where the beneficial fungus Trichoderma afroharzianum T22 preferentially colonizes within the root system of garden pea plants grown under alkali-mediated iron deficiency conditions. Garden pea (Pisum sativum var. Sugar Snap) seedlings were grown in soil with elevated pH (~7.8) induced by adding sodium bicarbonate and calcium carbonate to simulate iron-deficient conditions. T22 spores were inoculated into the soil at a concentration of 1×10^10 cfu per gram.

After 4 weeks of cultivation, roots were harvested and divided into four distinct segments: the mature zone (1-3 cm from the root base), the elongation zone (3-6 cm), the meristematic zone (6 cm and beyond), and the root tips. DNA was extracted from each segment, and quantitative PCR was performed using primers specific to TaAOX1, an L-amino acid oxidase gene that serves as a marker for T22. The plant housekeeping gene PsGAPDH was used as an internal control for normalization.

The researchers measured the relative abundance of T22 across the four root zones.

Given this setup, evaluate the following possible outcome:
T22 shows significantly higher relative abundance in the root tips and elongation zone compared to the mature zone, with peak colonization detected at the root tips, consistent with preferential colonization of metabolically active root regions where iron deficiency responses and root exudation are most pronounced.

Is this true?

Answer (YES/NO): NO